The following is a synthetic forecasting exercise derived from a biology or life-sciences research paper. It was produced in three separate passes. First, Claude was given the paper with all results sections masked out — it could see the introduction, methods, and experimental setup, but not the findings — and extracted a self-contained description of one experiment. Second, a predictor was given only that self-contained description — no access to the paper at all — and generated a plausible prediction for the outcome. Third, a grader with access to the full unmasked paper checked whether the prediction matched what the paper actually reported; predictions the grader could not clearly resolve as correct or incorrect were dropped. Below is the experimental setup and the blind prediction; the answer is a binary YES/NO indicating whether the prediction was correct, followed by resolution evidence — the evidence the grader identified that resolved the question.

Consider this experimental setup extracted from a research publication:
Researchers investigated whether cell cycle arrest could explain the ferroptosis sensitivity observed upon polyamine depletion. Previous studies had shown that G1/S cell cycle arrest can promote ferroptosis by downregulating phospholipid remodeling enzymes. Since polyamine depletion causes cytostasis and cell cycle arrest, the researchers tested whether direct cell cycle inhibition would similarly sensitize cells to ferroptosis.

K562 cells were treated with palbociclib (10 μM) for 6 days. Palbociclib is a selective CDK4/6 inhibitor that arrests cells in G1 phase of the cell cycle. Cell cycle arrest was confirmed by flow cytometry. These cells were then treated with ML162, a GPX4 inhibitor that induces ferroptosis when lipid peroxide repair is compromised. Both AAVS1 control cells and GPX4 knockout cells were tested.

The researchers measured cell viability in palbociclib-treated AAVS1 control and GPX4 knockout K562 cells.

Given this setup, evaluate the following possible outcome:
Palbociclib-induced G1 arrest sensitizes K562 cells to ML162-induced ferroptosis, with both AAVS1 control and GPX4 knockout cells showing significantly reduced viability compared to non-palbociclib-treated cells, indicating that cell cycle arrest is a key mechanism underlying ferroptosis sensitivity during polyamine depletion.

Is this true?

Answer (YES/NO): NO